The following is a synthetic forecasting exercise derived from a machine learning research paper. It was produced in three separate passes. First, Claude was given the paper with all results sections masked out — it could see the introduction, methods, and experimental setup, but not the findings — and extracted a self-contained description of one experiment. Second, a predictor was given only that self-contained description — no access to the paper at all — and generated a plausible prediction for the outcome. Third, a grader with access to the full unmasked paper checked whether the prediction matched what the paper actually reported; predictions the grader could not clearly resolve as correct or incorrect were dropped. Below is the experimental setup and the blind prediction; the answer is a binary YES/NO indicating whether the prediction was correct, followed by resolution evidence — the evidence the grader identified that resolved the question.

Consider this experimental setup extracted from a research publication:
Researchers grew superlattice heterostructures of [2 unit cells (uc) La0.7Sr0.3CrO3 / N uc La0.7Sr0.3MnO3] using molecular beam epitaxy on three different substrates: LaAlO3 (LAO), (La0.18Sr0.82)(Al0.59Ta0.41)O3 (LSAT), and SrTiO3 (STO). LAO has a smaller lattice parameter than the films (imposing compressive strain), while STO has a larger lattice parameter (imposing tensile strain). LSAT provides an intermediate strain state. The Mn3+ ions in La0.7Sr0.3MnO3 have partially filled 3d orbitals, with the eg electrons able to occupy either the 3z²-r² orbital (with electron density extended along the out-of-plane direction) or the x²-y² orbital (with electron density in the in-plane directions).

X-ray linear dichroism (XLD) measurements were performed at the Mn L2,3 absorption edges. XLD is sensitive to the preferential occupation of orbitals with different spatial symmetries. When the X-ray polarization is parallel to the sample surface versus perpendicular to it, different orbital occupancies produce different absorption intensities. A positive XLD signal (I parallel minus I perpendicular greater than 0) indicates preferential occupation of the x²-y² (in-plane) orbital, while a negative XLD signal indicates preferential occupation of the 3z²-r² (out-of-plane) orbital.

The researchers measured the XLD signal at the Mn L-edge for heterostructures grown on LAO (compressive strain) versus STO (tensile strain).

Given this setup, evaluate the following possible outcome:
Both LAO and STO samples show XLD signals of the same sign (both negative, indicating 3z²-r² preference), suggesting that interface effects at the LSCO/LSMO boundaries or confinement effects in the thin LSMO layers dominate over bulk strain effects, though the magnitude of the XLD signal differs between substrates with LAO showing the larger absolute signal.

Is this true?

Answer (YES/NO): NO